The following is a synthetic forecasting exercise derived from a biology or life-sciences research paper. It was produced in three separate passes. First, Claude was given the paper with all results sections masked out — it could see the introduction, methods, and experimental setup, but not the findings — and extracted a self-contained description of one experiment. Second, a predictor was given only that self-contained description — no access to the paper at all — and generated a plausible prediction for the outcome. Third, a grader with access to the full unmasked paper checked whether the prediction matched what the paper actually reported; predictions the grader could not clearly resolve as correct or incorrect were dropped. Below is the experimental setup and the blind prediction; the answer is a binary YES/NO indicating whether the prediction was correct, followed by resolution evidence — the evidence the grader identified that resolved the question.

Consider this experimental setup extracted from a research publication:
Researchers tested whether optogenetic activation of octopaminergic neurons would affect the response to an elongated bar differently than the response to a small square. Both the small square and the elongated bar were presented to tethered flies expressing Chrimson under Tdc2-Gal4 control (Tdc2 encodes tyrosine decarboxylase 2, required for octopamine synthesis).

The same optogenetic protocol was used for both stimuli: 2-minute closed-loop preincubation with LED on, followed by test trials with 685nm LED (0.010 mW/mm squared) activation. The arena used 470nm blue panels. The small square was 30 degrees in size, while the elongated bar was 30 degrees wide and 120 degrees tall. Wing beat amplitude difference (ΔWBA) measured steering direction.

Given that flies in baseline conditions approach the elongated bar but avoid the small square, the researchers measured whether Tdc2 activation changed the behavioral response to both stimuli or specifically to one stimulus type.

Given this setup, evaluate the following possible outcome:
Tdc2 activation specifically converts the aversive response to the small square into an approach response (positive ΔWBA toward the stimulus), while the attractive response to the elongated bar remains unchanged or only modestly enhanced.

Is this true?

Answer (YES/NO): NO